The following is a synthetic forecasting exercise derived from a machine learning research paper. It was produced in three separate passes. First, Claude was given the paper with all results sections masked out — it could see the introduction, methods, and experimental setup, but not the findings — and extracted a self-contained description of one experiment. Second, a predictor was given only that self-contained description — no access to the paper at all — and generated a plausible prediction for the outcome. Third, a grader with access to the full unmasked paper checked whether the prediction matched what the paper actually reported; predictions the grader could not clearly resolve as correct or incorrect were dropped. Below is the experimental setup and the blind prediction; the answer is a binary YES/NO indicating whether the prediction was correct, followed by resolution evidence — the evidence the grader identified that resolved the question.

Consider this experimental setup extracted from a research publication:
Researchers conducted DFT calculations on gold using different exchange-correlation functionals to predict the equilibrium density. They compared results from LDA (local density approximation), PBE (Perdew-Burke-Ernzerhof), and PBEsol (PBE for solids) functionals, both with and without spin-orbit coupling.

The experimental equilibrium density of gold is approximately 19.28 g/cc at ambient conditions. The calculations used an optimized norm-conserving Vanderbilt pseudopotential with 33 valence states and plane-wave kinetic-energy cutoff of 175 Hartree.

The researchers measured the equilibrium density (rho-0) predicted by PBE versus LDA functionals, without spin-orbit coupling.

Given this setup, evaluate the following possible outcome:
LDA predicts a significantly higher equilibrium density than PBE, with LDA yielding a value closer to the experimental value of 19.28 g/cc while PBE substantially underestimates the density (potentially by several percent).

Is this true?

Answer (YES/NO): YES